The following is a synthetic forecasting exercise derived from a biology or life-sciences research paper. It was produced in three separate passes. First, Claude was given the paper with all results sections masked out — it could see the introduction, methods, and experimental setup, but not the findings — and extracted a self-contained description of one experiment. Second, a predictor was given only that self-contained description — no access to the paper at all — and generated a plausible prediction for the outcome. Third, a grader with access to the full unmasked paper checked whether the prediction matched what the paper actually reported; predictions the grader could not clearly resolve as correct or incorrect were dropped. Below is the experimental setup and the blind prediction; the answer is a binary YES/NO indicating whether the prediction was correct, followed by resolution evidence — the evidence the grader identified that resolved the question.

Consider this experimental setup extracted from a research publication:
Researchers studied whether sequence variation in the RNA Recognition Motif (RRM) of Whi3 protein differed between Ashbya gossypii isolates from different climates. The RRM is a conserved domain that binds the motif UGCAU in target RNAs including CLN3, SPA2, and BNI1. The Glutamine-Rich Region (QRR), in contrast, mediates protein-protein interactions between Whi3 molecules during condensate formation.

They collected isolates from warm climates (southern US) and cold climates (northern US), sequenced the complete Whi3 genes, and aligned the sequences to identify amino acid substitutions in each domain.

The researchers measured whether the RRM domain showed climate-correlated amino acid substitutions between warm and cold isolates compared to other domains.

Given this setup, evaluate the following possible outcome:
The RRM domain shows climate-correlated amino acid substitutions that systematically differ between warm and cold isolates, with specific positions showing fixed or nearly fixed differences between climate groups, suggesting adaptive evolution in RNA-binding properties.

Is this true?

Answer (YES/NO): NO